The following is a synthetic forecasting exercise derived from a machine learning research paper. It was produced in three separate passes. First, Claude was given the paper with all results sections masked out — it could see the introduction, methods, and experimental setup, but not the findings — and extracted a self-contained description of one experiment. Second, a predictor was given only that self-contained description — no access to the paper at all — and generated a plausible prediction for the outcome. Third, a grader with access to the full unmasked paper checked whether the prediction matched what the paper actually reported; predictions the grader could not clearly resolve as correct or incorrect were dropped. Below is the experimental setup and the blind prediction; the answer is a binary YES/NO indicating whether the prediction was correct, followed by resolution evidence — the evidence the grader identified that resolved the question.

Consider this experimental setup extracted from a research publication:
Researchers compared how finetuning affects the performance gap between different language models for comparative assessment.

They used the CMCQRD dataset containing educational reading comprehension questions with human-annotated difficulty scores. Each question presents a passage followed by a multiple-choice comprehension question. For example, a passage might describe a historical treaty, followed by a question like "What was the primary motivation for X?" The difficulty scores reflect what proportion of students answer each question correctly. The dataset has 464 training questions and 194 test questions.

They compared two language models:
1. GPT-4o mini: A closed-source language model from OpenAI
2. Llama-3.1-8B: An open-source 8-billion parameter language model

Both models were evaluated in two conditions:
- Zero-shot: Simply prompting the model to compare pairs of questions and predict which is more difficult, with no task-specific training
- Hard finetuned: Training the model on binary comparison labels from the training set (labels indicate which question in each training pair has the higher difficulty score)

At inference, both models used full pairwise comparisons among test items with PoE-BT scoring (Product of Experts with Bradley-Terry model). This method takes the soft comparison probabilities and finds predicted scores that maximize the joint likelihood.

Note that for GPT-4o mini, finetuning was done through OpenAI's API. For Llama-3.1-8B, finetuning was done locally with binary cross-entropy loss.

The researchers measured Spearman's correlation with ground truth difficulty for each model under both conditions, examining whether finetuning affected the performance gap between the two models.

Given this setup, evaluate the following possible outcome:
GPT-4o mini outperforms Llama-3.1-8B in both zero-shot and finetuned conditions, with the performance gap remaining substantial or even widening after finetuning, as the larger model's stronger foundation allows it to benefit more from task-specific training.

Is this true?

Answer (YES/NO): NO